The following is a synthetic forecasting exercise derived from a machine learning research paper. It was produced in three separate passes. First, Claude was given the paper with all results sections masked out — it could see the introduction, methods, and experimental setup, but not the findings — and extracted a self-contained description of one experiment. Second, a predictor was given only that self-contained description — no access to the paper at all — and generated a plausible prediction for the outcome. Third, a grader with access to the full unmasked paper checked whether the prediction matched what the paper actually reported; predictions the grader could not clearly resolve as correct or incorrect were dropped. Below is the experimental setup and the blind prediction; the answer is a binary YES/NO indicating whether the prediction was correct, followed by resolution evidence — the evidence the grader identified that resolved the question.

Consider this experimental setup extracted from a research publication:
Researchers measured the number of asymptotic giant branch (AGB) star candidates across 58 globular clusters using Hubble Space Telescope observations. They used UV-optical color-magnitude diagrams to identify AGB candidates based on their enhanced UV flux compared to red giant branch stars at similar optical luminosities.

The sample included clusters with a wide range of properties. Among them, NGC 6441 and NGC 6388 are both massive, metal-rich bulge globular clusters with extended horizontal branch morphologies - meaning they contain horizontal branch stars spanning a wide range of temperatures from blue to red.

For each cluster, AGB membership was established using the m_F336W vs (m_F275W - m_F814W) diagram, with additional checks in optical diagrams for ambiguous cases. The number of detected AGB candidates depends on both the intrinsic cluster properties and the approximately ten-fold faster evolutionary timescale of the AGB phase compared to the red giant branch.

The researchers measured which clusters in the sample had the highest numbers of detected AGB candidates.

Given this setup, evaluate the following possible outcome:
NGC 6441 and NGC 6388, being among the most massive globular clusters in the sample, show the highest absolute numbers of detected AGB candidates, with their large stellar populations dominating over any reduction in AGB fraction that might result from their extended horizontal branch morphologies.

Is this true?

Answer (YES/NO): YES